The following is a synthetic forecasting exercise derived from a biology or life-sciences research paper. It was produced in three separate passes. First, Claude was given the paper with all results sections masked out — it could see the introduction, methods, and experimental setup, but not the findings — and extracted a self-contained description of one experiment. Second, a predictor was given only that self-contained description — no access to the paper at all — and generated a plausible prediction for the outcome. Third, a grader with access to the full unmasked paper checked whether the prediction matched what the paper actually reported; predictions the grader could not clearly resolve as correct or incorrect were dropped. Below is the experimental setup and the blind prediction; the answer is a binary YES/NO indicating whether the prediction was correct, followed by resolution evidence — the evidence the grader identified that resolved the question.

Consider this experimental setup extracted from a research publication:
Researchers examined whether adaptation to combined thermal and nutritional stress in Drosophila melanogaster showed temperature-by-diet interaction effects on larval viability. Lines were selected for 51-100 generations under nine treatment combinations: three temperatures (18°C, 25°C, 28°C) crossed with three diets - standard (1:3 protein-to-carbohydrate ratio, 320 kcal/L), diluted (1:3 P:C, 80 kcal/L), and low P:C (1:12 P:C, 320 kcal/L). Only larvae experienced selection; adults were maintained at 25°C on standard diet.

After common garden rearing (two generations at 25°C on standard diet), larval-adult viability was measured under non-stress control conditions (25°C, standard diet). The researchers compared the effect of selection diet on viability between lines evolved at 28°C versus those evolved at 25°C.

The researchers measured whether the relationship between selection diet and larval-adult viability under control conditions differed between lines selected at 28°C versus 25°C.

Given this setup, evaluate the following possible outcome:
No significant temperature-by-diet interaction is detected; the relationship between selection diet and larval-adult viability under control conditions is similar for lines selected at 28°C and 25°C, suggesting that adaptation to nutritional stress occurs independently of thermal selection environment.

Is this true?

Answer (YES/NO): NO